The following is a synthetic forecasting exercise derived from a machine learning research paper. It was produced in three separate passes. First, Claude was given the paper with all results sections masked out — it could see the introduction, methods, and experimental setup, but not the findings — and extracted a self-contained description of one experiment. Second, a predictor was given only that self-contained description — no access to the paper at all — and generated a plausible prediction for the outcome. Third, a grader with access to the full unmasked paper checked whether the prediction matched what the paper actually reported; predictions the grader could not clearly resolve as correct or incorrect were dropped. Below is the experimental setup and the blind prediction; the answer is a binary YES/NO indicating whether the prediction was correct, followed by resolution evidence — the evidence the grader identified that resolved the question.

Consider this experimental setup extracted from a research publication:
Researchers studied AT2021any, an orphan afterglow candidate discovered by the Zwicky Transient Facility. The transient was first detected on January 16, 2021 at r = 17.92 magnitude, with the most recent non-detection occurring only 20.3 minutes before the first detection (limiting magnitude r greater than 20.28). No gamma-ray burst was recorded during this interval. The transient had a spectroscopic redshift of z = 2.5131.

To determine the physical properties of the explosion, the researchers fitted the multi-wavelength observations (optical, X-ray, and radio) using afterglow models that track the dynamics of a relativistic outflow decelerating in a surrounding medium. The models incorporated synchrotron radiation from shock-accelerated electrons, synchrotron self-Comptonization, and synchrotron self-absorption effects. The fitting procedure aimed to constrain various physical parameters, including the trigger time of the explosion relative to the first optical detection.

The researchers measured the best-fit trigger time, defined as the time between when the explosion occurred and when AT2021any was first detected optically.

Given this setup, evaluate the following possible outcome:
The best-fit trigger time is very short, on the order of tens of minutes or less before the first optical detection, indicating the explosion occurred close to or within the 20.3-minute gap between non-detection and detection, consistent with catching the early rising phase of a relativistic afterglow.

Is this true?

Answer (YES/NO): YES